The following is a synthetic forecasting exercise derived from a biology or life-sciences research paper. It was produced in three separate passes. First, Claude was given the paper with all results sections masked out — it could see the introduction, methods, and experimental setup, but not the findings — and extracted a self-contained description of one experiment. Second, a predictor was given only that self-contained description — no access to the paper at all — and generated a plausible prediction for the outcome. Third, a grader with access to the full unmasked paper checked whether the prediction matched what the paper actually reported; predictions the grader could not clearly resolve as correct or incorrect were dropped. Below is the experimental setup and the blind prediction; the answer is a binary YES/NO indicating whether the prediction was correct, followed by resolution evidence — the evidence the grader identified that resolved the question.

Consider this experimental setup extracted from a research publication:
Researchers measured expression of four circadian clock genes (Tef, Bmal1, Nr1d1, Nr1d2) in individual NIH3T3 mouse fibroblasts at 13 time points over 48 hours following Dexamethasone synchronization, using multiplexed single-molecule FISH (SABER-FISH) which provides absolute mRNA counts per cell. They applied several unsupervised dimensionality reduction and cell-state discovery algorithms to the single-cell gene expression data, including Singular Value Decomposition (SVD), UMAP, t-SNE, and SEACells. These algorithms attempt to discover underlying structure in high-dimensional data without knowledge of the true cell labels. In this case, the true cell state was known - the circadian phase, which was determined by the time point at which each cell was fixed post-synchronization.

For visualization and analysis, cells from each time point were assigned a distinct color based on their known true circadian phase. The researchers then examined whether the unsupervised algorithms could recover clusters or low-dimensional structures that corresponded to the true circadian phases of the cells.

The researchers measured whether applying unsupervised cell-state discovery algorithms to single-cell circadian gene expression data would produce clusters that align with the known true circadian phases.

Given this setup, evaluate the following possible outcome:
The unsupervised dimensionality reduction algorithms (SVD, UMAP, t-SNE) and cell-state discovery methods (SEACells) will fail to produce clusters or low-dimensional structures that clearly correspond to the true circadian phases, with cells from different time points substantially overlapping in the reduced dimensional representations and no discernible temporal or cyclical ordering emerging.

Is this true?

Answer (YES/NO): YES